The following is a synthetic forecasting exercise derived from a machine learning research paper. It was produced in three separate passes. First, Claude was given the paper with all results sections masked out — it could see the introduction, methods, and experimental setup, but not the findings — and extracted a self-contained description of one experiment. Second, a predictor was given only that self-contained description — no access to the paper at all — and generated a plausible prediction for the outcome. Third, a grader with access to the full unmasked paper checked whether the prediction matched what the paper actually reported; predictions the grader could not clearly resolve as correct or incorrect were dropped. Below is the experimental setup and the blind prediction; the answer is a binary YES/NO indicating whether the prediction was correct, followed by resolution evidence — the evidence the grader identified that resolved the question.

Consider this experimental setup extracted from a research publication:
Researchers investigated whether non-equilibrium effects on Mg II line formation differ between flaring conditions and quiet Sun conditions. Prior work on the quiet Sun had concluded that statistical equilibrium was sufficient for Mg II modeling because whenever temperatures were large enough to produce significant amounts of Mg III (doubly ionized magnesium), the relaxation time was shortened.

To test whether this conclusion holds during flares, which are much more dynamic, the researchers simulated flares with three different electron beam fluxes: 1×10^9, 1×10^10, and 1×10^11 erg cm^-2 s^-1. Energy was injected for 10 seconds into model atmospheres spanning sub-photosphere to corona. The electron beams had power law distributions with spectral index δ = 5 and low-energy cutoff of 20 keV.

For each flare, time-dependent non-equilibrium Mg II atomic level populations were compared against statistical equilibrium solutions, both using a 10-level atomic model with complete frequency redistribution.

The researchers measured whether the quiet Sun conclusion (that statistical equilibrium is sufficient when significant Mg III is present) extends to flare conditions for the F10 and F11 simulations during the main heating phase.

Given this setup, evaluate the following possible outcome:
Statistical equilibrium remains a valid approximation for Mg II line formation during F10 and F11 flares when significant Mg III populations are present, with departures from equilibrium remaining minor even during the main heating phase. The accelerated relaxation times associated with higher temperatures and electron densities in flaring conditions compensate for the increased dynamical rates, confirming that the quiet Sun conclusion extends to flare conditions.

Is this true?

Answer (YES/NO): YES